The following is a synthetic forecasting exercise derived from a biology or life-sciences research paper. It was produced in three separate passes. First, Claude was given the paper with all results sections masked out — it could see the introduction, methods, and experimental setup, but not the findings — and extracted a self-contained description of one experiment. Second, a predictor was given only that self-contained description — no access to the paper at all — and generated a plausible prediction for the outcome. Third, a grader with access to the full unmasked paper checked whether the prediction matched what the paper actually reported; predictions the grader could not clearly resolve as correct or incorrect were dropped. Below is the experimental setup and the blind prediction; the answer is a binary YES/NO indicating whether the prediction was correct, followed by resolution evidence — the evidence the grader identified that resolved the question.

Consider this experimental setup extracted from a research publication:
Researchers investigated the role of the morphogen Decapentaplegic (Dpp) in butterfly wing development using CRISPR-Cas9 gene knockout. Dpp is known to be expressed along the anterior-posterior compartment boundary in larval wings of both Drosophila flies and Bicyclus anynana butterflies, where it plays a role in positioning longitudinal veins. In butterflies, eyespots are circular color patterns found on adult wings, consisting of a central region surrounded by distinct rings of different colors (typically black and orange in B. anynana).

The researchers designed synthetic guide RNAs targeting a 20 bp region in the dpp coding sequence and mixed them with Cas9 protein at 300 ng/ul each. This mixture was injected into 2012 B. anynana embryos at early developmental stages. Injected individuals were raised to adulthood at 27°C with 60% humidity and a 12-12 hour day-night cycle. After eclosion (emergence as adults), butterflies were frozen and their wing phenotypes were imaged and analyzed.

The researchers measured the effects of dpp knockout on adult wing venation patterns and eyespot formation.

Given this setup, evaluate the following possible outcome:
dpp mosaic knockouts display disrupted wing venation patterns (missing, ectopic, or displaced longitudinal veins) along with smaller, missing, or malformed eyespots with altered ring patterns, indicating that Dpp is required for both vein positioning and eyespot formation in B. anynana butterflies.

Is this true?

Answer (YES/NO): NO